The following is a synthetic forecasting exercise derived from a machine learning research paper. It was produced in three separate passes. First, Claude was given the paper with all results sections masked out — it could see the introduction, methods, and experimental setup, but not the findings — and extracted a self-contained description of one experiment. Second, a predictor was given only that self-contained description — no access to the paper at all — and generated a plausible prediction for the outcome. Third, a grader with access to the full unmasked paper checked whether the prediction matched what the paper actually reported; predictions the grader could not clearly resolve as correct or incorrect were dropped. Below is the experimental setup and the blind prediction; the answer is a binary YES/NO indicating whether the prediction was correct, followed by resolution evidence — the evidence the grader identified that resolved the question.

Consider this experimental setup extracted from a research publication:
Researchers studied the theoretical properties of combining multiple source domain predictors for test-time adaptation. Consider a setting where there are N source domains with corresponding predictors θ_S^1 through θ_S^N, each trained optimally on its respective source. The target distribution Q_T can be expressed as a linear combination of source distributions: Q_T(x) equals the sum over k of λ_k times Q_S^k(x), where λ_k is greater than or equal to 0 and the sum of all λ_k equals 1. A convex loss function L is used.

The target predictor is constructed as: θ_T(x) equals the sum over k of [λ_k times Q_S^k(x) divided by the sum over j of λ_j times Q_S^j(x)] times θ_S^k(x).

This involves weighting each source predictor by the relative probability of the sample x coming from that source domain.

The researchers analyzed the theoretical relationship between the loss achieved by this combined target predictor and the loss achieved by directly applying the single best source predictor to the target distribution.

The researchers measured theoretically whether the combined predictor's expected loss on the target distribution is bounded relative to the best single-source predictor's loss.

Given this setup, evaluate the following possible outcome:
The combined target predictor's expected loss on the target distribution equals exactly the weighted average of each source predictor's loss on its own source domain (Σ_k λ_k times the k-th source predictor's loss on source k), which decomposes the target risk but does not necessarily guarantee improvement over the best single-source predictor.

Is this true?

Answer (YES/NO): NO